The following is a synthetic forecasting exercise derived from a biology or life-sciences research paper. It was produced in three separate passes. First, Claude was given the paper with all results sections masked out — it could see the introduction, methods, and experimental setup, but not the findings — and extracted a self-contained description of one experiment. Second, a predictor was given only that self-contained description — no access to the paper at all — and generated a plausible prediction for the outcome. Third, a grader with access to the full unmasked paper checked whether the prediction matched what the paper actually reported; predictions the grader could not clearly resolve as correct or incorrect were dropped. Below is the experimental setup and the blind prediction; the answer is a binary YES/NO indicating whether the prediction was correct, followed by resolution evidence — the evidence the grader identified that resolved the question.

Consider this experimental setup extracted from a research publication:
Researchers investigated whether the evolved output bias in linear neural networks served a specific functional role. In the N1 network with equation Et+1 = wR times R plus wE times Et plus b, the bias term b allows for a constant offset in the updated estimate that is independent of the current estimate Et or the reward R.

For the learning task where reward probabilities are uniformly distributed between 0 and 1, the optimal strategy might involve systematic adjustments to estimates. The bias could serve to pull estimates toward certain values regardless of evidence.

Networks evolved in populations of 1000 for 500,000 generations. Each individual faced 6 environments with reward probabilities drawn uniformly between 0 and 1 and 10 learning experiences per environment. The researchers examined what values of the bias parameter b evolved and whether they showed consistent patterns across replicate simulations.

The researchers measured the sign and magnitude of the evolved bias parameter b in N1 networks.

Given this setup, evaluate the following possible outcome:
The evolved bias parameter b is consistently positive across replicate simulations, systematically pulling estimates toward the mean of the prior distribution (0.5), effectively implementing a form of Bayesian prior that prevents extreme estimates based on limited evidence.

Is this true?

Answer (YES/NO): NO